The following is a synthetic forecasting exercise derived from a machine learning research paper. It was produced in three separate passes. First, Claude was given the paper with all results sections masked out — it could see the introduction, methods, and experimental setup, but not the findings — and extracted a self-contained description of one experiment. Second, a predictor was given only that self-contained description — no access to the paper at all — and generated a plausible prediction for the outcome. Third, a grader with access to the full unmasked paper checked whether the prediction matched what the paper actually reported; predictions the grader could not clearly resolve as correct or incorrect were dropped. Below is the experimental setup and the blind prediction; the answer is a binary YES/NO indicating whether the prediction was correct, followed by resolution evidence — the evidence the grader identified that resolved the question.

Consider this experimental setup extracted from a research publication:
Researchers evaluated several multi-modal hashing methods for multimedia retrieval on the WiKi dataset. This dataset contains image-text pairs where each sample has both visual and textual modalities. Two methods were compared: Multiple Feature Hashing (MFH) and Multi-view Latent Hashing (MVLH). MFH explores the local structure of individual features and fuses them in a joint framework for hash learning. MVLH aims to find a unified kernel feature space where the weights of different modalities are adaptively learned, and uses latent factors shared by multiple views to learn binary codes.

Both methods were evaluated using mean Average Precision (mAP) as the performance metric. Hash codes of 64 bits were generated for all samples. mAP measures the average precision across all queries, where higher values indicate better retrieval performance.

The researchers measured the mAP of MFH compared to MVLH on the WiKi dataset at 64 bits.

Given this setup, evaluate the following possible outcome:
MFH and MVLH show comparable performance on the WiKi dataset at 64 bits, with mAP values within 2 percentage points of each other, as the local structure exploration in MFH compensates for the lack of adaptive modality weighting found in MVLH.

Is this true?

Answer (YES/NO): NO